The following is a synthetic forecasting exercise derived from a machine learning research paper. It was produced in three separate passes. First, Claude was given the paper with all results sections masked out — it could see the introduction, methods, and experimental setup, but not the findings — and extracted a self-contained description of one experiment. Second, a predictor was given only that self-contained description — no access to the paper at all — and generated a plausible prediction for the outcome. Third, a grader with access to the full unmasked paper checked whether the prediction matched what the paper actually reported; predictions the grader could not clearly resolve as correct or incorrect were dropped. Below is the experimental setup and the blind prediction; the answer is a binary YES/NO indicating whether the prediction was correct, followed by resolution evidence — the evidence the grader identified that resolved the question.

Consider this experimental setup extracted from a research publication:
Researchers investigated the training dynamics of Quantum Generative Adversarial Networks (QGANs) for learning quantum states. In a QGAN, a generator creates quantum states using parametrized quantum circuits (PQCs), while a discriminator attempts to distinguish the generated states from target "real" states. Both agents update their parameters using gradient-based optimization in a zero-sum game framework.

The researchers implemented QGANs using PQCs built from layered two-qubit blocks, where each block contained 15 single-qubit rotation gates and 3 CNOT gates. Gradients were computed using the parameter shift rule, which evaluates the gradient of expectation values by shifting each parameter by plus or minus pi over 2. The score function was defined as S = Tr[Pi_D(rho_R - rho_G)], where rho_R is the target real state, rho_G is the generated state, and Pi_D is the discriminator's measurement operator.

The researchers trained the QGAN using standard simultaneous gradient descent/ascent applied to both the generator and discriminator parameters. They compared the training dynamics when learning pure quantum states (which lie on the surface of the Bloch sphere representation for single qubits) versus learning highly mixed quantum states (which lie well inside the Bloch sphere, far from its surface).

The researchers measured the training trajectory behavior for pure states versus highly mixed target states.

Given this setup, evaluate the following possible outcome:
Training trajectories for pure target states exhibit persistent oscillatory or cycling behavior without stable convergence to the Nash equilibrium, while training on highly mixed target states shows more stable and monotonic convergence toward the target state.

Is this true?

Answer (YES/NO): NO